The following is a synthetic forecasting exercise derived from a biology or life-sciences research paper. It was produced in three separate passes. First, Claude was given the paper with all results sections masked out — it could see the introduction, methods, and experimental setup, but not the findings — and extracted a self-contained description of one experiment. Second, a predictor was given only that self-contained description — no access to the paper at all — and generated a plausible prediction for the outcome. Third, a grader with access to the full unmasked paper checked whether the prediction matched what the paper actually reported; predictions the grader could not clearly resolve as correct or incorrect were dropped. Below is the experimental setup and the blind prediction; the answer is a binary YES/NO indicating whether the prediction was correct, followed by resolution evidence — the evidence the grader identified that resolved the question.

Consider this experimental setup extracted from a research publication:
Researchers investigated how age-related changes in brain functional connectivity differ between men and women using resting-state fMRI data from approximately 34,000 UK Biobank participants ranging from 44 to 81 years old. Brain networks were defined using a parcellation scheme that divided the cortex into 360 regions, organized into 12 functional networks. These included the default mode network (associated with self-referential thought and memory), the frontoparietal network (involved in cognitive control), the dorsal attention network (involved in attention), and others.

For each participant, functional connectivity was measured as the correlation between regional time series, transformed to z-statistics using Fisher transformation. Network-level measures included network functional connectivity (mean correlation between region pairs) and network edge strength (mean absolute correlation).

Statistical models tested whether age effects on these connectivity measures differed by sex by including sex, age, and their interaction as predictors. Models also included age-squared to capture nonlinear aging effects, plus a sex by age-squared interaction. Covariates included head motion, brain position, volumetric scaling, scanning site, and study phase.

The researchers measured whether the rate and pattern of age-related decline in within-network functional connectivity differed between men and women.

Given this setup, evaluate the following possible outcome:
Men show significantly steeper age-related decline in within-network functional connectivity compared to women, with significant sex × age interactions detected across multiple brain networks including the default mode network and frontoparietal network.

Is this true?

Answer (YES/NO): NO